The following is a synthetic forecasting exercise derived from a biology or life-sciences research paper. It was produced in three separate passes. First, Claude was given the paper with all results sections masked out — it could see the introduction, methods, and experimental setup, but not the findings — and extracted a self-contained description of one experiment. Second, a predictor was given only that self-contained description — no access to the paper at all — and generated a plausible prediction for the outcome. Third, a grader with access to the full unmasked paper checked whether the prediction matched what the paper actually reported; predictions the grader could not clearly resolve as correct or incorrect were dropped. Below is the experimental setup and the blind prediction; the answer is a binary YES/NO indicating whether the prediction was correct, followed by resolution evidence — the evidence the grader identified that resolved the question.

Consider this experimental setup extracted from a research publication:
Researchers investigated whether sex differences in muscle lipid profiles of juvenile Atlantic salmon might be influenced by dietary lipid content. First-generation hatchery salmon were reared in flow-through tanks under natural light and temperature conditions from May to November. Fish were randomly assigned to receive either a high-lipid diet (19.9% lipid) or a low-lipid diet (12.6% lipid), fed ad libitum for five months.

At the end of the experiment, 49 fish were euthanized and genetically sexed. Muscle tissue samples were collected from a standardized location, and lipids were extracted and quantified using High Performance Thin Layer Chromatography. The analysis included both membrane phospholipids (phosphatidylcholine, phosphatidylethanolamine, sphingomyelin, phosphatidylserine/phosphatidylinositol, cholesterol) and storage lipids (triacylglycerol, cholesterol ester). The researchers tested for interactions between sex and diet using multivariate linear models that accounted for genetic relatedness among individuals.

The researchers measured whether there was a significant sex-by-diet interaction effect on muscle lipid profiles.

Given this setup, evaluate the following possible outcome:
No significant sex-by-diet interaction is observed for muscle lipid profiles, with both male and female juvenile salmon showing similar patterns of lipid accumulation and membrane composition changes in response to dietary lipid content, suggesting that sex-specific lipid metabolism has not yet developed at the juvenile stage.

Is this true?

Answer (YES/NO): NO